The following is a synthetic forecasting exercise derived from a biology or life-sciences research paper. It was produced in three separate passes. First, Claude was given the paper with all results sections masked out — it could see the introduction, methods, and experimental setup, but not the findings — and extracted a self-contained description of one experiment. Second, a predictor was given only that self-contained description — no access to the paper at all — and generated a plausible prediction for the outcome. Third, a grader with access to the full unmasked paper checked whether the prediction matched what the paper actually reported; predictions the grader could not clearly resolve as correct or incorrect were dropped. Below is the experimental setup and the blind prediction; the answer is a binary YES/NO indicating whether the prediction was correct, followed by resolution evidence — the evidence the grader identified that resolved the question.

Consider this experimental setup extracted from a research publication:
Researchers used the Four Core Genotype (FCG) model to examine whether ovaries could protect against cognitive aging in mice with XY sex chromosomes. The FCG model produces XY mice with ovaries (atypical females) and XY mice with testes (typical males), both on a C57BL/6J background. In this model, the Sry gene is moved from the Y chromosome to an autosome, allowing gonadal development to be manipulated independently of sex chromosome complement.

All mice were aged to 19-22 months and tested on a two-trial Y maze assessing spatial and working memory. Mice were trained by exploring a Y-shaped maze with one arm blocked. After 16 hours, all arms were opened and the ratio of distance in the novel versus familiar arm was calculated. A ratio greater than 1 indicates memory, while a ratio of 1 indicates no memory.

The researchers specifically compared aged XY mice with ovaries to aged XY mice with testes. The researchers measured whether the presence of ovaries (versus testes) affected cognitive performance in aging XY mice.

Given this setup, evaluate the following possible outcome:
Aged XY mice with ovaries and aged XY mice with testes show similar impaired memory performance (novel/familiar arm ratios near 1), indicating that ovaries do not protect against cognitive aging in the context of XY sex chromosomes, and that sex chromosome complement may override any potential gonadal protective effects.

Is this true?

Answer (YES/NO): NO